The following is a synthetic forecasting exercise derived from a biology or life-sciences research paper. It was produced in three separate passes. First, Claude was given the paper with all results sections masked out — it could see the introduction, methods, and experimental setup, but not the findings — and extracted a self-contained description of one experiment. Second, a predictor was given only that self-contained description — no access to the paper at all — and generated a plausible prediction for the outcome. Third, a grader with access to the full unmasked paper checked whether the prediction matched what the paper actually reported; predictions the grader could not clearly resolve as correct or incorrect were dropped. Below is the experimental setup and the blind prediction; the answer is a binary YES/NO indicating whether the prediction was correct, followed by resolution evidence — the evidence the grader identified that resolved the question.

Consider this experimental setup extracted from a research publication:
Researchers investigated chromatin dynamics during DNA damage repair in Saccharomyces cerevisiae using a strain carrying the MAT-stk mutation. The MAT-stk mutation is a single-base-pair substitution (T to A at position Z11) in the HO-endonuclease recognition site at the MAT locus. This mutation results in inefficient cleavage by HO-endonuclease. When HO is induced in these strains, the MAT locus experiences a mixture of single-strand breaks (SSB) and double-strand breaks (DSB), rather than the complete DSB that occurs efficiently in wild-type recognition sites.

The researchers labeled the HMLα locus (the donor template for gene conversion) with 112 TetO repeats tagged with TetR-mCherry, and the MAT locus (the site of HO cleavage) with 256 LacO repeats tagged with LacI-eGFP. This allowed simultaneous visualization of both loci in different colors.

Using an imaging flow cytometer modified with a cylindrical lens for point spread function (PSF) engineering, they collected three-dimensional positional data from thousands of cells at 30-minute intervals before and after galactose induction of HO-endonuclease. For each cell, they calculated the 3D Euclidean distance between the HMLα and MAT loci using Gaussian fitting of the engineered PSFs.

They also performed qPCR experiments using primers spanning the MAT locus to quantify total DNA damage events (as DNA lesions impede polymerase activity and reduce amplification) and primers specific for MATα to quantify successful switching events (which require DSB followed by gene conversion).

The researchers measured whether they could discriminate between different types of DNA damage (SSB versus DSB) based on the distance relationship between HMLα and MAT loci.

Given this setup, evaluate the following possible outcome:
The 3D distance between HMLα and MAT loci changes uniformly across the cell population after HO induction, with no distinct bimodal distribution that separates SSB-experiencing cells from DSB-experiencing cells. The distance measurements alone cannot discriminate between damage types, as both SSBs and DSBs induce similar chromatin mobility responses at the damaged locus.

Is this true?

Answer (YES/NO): NO